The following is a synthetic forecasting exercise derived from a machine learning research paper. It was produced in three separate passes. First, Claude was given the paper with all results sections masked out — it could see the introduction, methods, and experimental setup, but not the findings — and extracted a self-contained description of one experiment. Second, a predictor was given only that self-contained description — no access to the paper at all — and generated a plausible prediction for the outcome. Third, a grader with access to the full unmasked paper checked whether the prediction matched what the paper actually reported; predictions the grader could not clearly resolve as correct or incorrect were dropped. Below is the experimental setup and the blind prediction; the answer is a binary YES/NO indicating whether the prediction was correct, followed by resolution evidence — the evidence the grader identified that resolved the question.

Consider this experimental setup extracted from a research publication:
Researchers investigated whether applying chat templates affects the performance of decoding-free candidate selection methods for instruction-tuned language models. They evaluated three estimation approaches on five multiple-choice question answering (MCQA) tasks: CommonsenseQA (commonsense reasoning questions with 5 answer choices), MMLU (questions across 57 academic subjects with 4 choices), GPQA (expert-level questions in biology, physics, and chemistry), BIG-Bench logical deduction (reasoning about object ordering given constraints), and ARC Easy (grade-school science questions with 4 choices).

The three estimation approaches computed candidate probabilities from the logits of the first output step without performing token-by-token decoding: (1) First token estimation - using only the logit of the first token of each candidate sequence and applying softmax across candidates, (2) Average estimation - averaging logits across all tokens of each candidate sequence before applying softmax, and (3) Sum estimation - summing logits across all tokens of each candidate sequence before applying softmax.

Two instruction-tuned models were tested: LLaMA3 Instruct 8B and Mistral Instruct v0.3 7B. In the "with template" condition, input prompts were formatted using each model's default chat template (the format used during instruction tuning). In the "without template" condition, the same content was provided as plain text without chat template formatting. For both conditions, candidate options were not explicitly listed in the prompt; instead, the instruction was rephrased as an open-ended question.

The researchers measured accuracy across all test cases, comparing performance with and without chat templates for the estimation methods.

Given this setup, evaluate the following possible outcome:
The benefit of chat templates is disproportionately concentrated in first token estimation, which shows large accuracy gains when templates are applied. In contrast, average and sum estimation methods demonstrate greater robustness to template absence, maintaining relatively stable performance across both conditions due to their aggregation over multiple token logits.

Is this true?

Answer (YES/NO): NO